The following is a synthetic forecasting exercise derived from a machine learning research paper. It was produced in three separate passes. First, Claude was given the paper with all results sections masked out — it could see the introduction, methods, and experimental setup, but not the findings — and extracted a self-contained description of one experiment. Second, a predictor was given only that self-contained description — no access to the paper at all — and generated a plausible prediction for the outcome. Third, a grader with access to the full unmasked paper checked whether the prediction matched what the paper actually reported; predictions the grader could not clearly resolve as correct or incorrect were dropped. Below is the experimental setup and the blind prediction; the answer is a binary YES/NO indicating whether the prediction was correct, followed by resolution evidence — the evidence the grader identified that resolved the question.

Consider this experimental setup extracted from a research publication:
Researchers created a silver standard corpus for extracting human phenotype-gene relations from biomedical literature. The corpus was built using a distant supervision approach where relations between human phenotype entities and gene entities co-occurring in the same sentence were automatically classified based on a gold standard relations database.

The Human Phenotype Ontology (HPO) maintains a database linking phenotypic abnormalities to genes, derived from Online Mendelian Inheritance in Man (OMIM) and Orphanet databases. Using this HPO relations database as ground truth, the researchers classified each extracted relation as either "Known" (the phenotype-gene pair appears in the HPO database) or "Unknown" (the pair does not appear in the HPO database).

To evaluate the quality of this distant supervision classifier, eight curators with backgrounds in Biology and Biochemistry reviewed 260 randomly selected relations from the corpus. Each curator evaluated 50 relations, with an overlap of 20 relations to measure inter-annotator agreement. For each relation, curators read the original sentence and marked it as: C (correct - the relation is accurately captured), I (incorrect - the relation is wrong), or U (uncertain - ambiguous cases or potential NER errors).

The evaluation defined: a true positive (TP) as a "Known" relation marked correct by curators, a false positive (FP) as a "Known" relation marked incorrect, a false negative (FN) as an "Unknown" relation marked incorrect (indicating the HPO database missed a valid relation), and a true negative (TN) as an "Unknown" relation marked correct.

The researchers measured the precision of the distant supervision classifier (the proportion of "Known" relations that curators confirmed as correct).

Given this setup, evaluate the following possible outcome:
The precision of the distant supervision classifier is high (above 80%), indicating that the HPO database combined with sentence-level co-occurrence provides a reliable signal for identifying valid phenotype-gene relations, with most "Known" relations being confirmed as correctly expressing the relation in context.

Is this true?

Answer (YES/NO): YES